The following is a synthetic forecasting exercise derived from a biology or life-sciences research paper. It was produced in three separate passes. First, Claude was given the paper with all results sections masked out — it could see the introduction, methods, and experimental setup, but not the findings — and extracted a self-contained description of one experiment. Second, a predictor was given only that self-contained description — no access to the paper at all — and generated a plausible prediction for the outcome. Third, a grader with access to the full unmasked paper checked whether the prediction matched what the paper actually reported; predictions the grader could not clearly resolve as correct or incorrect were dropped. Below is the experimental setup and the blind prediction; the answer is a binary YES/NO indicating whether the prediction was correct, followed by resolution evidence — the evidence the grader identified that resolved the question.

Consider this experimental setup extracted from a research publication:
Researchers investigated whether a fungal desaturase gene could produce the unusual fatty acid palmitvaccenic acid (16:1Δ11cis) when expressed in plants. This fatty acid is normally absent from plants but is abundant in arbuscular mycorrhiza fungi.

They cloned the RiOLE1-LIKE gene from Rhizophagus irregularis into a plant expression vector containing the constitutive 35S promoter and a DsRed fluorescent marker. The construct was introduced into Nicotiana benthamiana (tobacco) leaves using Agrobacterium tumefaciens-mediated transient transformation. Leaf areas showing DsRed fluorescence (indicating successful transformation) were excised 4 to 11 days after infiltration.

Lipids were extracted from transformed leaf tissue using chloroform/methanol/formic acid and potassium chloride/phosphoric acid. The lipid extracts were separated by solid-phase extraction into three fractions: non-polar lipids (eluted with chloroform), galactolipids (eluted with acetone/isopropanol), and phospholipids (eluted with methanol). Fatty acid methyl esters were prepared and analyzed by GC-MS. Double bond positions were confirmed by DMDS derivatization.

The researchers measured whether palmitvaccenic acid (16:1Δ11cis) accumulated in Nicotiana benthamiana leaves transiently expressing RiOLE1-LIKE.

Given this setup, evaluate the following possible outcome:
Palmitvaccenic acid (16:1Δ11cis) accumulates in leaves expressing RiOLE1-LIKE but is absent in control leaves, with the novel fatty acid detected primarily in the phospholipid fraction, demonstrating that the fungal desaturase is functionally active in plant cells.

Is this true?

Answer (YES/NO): NO